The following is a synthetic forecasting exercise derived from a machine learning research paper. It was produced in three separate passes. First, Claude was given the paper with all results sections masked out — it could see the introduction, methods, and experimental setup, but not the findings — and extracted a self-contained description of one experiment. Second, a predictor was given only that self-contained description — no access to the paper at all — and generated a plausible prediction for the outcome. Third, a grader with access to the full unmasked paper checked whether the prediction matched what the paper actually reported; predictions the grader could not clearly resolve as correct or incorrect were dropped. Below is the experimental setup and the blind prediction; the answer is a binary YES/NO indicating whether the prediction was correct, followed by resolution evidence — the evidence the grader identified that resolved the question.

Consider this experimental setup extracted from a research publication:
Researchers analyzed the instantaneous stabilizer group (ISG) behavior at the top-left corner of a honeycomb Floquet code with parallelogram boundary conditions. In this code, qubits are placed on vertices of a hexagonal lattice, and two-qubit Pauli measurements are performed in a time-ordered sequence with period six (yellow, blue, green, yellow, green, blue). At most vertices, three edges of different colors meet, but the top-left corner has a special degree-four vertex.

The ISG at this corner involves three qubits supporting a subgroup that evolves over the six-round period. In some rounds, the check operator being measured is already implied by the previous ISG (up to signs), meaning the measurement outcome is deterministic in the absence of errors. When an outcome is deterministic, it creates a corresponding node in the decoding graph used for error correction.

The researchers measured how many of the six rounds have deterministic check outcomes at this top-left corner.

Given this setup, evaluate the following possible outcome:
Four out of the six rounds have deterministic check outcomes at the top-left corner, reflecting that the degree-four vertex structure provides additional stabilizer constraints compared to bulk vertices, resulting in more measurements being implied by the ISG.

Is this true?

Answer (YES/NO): NO